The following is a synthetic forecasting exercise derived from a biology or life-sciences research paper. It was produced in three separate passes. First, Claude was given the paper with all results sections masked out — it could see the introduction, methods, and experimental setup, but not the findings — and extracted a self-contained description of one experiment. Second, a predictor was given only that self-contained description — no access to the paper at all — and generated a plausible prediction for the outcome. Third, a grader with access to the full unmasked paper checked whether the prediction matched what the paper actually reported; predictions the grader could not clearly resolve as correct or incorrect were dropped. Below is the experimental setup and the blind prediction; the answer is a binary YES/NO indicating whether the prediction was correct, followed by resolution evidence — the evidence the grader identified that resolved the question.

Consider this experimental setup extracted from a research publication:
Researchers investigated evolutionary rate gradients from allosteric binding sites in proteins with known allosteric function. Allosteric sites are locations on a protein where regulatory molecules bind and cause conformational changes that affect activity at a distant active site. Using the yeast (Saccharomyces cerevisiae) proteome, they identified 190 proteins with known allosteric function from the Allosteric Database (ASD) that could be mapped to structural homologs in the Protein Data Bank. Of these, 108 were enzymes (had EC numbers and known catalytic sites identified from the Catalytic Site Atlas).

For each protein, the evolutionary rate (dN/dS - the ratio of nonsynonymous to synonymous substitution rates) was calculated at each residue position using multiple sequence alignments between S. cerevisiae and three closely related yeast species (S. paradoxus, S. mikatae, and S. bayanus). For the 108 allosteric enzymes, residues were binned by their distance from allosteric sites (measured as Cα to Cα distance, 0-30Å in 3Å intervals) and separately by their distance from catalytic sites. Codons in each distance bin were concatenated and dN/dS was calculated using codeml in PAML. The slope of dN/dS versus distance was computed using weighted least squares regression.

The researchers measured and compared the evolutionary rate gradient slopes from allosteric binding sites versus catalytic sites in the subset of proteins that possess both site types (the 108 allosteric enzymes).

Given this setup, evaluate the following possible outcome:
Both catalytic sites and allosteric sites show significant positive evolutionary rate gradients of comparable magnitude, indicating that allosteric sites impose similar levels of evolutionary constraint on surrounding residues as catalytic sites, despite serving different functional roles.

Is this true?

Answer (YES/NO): NO